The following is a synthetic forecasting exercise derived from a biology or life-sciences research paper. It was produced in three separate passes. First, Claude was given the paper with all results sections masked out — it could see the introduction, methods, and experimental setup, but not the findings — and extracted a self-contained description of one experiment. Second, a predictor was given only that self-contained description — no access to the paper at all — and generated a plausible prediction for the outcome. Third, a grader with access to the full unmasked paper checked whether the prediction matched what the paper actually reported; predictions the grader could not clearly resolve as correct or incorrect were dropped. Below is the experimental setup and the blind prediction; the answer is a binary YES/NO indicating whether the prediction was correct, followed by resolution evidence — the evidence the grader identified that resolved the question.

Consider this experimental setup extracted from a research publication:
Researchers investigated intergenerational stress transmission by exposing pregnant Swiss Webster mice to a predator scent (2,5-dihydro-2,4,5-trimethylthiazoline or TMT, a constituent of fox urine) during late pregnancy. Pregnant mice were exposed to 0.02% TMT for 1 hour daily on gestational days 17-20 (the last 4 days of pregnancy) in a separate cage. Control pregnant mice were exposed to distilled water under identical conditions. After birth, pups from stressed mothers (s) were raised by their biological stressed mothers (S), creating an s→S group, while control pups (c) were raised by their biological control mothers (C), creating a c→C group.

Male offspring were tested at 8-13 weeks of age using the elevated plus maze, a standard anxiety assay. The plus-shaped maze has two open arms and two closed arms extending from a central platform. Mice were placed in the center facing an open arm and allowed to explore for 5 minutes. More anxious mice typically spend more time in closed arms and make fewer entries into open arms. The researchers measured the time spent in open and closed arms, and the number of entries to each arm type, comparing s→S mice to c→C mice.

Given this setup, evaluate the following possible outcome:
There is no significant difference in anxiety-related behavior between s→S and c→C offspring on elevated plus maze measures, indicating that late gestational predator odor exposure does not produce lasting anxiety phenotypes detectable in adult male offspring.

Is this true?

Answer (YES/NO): YES